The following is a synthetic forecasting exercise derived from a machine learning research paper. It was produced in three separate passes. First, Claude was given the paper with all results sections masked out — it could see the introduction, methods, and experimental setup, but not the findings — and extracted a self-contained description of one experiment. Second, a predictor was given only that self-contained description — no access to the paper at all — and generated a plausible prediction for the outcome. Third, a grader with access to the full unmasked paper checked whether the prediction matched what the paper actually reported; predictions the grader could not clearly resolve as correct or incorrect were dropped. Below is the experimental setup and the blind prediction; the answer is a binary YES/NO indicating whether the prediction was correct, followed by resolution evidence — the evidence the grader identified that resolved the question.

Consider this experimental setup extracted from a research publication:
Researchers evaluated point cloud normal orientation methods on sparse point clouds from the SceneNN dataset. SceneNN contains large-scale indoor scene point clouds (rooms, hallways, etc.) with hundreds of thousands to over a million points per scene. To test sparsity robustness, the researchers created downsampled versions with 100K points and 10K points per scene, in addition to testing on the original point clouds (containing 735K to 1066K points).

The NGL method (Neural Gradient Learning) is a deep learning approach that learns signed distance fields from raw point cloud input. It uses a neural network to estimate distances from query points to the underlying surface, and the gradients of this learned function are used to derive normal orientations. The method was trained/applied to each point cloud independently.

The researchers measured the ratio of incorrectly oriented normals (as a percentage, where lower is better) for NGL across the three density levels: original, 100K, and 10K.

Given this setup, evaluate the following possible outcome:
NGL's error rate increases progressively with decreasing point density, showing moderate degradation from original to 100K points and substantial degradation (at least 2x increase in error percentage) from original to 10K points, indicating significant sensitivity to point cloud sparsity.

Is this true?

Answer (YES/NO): YES